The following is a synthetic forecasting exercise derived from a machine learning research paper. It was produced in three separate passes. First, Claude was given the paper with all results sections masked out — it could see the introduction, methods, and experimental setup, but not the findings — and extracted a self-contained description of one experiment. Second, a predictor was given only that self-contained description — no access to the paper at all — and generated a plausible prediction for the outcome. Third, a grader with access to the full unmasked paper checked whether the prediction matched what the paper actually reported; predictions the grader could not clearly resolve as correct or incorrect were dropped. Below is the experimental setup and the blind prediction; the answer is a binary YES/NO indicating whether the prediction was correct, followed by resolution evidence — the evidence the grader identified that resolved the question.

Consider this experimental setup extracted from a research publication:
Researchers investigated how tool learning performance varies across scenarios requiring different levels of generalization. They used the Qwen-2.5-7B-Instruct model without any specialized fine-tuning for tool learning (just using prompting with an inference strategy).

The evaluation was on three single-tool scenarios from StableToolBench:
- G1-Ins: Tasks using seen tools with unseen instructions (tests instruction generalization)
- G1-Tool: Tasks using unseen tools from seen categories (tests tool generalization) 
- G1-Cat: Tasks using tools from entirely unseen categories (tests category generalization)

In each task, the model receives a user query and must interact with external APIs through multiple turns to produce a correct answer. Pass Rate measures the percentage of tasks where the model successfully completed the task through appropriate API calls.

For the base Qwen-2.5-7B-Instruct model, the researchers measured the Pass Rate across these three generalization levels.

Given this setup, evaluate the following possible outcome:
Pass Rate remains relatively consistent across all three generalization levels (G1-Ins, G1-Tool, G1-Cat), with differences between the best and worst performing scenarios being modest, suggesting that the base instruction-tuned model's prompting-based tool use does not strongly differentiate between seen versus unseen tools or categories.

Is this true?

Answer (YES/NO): YES